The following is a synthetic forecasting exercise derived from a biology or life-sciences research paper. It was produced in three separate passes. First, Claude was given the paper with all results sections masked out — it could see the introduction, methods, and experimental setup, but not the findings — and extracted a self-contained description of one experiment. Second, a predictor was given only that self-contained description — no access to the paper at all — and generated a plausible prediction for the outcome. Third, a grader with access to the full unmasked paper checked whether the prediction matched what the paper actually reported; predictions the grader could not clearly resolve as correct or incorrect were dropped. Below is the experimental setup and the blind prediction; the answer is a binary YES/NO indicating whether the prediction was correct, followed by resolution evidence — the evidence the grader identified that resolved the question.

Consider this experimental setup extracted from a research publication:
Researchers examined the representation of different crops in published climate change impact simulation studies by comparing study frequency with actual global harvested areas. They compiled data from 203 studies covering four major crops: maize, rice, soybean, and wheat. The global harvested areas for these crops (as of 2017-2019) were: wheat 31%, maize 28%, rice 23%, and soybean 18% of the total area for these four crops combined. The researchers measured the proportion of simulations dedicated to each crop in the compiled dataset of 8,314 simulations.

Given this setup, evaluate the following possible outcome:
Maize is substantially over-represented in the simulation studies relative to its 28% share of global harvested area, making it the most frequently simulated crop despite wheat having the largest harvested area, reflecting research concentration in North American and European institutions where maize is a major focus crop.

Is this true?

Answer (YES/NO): YES